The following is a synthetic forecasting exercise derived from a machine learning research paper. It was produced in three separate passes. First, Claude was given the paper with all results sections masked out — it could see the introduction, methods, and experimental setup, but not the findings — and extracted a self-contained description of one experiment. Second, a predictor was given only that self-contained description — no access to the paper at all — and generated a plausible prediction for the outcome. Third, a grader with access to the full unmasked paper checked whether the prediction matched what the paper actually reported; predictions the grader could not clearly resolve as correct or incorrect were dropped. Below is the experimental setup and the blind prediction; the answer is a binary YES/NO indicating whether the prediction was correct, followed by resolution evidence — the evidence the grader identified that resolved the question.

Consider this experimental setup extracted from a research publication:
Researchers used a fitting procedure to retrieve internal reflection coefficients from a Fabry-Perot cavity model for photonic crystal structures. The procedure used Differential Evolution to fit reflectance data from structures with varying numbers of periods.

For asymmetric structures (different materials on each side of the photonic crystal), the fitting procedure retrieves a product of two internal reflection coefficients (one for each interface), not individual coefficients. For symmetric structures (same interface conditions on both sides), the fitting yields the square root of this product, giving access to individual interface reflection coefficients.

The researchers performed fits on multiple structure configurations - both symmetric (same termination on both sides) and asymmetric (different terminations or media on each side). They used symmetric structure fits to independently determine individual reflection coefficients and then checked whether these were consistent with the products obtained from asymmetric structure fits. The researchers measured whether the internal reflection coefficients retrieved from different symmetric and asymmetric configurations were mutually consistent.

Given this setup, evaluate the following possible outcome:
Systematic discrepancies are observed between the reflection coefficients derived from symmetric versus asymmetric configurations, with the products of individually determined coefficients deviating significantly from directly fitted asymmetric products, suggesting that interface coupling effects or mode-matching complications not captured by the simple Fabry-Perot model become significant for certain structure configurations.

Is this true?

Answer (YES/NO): NO